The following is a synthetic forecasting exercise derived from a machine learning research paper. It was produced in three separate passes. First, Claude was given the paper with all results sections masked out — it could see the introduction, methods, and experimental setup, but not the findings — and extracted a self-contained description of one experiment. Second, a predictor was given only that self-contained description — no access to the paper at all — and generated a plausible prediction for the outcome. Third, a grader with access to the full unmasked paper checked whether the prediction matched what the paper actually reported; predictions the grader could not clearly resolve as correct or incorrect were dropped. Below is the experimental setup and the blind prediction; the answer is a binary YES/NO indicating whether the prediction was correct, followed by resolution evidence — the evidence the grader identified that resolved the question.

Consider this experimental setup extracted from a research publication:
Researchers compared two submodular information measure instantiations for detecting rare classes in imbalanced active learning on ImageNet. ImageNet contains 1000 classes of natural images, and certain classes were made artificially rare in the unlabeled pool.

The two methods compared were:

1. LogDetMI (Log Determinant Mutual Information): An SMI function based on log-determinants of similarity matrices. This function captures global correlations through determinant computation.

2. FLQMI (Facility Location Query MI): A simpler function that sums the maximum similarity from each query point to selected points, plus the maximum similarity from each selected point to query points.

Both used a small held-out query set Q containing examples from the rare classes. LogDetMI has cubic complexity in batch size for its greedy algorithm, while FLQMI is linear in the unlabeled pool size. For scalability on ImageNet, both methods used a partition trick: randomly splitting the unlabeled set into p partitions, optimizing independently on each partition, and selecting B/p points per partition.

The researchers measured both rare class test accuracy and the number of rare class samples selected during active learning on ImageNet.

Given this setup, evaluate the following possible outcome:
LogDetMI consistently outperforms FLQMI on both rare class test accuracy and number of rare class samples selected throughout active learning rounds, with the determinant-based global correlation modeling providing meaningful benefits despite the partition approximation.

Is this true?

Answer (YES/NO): NO